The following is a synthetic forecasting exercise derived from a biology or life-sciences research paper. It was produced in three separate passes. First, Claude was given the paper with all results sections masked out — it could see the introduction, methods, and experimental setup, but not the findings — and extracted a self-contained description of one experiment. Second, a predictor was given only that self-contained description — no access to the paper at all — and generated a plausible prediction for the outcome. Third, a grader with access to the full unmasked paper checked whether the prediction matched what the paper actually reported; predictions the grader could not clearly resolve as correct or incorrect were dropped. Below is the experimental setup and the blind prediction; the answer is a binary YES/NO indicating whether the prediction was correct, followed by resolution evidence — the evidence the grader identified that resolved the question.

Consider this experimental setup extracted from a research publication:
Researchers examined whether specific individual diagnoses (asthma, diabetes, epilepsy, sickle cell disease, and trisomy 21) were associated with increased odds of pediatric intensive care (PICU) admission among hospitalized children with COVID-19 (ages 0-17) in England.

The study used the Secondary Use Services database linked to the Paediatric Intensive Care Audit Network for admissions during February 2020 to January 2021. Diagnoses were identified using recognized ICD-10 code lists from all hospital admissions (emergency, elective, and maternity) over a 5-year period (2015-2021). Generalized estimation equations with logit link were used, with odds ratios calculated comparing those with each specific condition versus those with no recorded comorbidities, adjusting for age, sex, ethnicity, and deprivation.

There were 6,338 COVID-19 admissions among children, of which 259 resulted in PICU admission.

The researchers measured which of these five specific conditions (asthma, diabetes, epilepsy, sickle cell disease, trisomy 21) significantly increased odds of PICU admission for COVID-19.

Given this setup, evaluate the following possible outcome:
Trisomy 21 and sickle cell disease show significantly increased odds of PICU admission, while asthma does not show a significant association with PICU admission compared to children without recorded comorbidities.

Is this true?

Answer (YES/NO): NO